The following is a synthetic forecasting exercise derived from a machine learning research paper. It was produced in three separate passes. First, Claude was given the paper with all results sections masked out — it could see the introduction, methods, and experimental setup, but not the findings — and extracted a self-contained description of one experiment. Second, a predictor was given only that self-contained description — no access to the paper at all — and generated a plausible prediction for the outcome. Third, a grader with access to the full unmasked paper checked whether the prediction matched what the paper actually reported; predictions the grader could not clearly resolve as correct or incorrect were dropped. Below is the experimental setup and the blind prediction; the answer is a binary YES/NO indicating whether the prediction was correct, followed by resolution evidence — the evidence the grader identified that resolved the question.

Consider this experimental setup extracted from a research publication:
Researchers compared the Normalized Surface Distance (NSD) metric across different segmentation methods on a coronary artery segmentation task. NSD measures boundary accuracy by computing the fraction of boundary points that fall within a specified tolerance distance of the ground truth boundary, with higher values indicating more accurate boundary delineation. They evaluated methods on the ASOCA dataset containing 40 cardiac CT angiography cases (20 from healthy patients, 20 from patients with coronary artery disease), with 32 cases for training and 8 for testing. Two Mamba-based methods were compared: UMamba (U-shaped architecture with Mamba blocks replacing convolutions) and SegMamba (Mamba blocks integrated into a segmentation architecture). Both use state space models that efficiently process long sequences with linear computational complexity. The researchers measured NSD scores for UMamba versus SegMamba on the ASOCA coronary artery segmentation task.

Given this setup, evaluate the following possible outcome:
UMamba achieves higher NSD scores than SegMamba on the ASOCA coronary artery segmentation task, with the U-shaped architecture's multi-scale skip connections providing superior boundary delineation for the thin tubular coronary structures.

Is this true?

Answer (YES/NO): NO